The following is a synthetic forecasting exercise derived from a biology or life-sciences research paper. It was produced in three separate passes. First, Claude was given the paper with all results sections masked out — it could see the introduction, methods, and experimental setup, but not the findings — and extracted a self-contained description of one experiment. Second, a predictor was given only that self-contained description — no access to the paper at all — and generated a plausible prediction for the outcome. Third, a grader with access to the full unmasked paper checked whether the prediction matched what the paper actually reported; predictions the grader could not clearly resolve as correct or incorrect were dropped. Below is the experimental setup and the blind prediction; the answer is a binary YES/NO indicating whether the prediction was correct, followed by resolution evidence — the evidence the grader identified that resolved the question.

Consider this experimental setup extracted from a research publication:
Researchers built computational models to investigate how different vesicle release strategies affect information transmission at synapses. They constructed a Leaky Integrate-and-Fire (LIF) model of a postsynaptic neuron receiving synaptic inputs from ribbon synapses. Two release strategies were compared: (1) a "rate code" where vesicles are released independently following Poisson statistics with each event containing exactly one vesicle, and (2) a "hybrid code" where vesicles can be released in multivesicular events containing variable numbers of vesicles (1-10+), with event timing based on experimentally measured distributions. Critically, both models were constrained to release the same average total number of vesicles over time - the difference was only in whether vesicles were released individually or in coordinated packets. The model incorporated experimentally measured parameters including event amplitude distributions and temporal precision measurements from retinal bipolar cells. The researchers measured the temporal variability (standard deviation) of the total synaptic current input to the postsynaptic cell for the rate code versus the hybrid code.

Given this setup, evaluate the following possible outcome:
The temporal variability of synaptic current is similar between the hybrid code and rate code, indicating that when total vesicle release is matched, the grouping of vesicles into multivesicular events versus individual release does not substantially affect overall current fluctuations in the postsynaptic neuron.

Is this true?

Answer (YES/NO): NO